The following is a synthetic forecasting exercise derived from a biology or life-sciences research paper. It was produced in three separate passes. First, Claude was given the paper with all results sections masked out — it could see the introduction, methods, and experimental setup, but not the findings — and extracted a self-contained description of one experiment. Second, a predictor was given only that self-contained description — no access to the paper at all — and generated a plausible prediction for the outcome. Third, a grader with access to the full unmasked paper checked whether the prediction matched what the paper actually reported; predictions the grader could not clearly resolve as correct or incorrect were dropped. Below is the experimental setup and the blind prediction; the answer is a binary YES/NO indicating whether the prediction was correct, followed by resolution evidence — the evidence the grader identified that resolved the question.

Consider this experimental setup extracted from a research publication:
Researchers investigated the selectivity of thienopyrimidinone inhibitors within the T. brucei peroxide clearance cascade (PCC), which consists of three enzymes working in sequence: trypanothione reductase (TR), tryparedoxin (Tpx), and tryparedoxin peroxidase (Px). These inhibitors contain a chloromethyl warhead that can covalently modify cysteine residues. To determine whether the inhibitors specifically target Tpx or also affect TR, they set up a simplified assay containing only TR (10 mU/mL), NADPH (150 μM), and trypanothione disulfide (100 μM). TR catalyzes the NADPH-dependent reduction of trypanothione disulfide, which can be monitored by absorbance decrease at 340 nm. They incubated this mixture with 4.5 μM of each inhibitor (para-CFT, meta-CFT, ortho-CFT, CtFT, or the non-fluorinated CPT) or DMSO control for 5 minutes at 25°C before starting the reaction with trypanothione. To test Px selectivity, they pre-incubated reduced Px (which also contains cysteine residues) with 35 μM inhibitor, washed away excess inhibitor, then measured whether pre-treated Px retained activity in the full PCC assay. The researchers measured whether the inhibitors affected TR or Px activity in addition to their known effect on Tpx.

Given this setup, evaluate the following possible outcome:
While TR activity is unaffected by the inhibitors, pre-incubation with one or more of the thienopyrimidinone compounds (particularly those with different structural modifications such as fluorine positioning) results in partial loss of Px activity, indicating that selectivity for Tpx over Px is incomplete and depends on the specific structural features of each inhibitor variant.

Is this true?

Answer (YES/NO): NO